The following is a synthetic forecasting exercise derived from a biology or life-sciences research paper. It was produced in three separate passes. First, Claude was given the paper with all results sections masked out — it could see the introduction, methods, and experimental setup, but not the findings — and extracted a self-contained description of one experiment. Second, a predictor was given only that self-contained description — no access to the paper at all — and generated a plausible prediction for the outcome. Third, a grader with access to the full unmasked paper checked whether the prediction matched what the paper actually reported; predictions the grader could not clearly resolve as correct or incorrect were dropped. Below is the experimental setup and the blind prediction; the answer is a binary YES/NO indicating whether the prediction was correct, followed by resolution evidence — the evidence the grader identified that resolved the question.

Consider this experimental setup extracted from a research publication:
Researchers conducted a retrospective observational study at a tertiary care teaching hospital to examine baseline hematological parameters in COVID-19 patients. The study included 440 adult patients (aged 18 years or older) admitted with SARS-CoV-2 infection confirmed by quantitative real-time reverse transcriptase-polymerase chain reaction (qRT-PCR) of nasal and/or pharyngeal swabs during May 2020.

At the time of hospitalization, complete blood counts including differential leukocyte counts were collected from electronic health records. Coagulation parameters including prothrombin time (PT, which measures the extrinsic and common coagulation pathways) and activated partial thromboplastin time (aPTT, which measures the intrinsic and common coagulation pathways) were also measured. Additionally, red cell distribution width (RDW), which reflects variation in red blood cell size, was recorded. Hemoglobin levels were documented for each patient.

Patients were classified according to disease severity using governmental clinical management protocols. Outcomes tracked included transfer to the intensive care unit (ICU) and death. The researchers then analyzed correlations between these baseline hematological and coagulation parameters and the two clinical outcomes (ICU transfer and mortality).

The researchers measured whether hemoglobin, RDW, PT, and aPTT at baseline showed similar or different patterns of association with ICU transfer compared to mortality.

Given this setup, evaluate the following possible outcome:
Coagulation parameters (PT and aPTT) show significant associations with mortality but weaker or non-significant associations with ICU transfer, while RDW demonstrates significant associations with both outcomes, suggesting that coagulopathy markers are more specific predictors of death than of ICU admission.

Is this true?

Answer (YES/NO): NO